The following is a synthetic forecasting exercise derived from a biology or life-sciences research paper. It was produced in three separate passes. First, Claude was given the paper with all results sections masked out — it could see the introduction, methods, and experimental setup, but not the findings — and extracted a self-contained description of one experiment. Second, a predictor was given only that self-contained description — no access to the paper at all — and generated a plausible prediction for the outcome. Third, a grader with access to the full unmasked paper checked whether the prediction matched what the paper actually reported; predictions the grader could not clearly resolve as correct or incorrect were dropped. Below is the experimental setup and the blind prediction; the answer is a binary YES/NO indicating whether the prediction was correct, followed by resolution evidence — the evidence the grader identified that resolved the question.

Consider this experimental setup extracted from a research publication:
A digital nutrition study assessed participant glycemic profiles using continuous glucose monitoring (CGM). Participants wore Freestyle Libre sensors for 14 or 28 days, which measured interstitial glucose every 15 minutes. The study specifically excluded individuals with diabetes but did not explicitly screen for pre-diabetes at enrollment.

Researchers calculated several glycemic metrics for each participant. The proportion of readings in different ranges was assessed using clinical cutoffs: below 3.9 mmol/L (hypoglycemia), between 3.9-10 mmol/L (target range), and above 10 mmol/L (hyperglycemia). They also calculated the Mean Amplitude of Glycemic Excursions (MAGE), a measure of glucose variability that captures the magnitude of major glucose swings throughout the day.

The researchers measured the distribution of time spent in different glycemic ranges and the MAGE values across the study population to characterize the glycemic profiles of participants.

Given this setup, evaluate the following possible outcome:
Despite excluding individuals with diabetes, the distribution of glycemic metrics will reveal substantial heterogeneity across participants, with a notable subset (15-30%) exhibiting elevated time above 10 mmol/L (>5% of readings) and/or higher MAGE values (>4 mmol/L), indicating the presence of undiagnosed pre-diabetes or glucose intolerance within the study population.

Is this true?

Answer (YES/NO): NO